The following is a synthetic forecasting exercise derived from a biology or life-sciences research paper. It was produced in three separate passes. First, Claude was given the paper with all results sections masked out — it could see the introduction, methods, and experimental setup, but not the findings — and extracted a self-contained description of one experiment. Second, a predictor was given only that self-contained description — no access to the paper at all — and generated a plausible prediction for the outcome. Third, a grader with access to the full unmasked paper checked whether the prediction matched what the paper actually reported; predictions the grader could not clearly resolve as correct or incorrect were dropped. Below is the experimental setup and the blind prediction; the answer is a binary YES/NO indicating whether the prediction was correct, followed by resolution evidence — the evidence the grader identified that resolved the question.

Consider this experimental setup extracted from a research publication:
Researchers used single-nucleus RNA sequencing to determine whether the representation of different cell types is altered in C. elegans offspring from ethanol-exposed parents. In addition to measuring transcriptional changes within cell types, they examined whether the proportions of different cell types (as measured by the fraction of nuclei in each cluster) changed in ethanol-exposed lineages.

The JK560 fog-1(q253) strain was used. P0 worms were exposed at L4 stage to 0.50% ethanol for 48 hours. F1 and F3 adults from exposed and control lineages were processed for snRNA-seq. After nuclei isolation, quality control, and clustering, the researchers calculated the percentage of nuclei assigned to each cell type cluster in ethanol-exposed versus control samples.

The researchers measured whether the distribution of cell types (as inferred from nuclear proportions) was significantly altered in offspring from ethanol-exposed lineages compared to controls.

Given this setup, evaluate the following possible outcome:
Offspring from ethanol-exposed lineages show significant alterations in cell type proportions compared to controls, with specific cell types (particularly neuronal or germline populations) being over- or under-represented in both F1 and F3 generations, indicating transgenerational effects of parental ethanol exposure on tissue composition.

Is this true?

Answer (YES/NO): NO